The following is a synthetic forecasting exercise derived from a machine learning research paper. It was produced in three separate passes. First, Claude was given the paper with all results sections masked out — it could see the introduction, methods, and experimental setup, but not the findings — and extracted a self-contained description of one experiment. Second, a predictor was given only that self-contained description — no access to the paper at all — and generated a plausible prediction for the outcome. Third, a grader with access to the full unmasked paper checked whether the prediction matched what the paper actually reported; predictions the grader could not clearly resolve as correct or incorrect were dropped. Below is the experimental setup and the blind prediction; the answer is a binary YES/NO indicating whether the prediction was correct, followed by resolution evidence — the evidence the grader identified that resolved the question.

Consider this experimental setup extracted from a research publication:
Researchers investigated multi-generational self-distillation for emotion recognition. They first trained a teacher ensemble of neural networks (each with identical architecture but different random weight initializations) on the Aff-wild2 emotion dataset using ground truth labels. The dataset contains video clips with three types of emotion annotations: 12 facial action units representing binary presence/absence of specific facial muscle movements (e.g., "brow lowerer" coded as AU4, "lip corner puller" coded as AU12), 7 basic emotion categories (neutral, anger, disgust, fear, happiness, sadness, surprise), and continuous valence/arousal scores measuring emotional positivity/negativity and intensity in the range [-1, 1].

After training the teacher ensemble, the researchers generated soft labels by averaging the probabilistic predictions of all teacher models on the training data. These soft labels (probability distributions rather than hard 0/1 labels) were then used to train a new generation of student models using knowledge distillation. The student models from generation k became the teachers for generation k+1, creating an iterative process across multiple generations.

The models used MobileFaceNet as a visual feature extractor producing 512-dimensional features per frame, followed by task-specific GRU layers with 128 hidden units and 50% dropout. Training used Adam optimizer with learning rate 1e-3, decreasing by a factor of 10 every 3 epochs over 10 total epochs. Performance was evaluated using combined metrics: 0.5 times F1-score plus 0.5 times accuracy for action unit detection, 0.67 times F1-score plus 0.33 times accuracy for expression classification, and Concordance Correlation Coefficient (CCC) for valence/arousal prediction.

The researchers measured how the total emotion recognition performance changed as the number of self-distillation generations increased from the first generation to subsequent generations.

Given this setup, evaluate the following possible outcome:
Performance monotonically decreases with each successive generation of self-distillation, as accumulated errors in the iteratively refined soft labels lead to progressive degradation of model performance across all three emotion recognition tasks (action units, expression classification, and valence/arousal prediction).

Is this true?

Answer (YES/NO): NO